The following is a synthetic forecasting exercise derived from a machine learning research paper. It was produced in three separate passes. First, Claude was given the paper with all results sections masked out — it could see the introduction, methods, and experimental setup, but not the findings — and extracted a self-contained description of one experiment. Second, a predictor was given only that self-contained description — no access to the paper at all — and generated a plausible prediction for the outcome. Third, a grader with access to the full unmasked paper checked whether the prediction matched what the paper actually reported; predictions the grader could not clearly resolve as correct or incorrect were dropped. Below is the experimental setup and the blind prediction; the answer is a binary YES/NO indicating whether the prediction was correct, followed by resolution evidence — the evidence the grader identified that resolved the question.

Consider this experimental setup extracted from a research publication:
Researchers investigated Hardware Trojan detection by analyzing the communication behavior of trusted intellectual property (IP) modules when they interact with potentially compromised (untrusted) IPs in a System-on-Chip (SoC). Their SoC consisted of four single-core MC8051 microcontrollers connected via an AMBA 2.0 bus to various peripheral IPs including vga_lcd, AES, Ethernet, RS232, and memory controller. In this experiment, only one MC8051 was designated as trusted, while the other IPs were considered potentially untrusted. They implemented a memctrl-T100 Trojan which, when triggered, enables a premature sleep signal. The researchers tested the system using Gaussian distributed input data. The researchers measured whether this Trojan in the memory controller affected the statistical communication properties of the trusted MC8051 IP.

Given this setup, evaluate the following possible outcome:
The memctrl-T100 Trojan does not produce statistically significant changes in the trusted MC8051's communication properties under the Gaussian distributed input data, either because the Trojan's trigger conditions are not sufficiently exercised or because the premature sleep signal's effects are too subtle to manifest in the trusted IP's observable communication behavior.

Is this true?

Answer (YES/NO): NO